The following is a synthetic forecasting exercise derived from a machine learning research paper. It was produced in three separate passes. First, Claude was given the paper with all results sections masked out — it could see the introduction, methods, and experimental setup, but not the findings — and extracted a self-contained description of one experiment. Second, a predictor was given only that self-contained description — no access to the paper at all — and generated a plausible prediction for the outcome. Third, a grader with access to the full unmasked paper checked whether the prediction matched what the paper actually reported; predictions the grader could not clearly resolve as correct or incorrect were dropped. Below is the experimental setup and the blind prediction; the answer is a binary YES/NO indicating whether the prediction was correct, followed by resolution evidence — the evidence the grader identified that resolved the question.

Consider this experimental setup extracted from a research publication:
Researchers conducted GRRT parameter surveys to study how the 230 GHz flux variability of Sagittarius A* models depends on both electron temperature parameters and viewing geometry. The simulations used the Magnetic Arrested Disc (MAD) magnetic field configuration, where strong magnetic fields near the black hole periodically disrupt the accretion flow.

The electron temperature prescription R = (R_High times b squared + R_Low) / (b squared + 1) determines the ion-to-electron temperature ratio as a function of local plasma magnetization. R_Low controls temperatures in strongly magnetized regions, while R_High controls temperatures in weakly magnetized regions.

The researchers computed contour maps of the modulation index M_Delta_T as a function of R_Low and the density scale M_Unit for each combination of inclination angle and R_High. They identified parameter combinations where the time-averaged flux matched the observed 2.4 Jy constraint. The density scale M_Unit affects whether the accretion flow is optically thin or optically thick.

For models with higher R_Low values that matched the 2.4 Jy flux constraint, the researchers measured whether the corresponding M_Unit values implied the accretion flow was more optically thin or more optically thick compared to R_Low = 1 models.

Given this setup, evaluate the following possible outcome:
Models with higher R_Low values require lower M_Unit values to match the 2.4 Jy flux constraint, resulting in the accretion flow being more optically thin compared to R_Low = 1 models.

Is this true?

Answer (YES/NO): NO